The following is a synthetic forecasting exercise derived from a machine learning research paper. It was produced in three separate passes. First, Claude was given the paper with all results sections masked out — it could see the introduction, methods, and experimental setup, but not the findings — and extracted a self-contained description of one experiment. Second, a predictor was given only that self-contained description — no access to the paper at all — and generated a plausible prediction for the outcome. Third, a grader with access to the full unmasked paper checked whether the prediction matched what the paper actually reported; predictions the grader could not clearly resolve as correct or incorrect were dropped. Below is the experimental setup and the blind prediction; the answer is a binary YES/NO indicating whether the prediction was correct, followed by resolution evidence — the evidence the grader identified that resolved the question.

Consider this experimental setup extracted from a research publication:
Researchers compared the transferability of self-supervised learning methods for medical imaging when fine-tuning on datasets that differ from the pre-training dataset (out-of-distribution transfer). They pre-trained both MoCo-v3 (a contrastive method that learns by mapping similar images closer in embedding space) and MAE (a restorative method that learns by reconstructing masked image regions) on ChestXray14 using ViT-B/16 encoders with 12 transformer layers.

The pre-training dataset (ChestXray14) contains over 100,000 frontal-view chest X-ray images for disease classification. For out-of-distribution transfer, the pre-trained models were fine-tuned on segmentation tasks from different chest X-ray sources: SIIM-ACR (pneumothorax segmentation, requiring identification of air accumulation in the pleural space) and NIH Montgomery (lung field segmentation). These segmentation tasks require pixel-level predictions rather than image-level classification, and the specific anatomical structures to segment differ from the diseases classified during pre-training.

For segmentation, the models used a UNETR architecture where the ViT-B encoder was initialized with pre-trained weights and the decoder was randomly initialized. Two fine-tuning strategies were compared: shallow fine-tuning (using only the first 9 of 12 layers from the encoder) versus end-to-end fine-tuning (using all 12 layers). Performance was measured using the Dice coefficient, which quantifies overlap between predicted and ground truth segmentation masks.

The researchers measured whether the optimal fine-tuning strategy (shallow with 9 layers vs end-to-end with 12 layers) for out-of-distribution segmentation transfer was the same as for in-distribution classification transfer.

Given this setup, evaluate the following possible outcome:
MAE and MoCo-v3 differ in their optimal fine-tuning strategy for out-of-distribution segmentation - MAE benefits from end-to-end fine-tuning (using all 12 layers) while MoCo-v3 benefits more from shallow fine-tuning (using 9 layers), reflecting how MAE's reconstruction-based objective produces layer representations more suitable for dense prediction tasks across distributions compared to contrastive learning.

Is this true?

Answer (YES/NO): NO